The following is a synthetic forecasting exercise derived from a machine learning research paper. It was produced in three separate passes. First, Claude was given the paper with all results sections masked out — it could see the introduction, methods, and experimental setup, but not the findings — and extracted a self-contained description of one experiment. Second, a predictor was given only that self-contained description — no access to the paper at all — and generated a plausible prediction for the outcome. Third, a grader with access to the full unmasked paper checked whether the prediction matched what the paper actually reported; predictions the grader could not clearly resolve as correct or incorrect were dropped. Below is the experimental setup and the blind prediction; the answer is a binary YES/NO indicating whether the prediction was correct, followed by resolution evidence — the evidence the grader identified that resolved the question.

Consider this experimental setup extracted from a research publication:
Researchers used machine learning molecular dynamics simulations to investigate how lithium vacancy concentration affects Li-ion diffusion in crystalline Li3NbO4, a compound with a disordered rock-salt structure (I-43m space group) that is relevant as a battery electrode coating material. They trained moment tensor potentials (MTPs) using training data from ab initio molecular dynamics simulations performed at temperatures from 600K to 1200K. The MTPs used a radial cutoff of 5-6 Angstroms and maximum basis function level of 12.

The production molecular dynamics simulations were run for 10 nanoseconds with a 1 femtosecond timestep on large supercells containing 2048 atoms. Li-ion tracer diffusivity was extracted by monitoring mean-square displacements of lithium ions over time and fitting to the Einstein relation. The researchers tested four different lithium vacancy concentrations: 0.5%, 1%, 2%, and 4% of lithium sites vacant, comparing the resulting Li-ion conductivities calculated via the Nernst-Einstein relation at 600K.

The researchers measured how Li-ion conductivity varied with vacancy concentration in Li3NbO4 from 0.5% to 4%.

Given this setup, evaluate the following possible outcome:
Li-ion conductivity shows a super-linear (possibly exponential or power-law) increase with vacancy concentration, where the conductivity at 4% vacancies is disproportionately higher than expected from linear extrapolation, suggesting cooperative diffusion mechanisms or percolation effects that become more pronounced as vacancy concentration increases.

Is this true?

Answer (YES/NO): YES